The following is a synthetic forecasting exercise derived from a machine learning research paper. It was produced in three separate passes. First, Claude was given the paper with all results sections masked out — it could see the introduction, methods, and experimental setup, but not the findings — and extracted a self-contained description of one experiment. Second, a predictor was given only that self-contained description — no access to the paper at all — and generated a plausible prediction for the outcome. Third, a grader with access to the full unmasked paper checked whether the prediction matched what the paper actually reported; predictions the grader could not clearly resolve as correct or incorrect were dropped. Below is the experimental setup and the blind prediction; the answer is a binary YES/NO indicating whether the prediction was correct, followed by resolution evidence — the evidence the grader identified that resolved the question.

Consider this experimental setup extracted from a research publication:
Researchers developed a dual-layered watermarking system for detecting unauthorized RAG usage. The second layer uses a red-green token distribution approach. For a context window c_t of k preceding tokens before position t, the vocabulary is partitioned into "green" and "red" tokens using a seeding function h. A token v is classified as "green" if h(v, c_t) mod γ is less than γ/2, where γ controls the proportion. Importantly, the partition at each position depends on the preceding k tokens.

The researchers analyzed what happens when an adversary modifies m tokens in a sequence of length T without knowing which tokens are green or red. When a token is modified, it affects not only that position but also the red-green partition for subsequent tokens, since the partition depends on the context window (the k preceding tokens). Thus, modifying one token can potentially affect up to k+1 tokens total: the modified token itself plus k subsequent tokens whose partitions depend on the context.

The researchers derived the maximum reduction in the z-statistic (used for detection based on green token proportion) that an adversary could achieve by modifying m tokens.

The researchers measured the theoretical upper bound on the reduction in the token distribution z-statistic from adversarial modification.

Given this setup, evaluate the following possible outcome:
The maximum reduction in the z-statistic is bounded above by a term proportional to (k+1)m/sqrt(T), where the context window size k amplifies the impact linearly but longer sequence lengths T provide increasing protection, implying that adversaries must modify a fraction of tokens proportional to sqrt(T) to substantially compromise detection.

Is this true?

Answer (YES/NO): YES